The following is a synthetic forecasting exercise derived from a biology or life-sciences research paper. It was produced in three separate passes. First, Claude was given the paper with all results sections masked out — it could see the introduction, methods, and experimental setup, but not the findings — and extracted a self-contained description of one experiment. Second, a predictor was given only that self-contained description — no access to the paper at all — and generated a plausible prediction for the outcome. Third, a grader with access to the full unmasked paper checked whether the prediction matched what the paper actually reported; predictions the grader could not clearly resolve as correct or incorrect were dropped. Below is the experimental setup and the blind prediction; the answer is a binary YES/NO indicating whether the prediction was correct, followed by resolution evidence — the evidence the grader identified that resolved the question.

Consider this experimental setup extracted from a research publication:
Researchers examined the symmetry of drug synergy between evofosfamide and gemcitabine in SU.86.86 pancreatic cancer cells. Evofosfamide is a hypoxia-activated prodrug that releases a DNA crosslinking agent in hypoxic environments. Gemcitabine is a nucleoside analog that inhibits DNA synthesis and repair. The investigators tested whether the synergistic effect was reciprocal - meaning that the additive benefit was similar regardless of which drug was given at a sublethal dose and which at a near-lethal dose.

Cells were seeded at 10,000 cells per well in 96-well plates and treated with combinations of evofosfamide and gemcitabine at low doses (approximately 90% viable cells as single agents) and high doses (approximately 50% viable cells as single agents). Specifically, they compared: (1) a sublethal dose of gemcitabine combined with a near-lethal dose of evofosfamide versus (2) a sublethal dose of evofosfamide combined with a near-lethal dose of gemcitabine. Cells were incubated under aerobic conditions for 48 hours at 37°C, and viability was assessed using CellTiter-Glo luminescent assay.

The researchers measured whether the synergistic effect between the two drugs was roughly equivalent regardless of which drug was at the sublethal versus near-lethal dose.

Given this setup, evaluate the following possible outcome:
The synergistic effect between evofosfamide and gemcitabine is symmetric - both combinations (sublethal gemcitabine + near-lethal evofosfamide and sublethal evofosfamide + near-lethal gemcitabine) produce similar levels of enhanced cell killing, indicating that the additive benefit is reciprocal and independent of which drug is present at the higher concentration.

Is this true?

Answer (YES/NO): YES